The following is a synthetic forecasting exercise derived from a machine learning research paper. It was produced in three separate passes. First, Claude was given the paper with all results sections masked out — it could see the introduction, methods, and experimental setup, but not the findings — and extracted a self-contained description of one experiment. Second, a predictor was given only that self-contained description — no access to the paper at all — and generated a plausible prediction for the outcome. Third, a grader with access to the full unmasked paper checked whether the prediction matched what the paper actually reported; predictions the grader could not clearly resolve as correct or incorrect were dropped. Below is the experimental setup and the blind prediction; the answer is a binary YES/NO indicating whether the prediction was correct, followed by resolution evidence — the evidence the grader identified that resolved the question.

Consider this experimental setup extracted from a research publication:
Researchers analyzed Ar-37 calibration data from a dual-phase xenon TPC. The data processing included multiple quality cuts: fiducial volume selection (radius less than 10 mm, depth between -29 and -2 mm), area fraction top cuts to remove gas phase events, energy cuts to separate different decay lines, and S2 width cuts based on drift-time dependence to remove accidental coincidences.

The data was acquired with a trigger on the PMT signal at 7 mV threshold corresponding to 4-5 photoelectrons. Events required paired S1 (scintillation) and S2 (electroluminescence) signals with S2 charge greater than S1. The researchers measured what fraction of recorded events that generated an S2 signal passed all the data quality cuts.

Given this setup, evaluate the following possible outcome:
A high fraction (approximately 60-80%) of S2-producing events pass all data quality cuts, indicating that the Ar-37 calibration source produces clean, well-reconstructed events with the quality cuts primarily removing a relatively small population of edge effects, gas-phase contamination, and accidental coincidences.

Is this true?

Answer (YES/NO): NO